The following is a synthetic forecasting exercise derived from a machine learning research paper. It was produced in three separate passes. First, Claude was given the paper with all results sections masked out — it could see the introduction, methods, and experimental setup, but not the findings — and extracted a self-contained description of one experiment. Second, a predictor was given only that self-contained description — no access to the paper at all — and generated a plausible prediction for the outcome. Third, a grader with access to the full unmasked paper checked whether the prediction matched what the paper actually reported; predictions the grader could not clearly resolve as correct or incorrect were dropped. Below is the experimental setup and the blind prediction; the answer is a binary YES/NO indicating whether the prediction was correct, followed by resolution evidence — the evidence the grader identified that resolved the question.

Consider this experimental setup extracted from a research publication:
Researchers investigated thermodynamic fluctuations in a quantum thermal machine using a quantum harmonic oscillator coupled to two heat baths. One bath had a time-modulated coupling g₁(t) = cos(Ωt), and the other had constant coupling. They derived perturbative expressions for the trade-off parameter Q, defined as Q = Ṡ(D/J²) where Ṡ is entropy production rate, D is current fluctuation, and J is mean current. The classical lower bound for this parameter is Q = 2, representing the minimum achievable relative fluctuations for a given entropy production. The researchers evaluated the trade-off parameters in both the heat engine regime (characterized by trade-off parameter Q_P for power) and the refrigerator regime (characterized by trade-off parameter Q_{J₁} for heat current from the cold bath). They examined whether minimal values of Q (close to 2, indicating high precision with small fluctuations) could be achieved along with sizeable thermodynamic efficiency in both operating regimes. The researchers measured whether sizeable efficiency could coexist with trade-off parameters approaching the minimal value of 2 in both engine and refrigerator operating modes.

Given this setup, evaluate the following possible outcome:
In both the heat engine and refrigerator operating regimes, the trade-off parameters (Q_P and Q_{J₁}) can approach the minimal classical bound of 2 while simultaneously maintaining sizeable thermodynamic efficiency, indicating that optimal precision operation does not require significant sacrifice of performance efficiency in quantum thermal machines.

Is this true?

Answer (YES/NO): YES